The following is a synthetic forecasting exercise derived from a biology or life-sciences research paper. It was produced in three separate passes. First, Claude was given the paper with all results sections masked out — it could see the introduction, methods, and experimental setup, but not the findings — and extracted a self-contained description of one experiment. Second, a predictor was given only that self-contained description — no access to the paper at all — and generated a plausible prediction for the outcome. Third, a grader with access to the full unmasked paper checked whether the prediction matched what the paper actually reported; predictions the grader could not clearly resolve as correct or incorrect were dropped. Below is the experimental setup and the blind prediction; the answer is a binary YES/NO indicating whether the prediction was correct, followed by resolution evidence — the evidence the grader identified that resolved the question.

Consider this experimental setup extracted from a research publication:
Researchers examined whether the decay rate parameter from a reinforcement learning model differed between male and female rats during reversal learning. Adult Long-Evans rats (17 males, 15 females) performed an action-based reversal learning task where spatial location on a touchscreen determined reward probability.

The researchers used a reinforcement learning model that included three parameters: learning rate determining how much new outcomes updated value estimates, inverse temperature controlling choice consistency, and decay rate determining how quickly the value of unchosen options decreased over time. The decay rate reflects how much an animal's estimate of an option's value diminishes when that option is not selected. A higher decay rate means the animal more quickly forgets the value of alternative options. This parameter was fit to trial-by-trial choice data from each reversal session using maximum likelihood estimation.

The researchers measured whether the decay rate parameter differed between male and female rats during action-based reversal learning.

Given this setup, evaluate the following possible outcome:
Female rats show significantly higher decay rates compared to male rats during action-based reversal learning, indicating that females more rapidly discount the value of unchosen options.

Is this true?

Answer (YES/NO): NO